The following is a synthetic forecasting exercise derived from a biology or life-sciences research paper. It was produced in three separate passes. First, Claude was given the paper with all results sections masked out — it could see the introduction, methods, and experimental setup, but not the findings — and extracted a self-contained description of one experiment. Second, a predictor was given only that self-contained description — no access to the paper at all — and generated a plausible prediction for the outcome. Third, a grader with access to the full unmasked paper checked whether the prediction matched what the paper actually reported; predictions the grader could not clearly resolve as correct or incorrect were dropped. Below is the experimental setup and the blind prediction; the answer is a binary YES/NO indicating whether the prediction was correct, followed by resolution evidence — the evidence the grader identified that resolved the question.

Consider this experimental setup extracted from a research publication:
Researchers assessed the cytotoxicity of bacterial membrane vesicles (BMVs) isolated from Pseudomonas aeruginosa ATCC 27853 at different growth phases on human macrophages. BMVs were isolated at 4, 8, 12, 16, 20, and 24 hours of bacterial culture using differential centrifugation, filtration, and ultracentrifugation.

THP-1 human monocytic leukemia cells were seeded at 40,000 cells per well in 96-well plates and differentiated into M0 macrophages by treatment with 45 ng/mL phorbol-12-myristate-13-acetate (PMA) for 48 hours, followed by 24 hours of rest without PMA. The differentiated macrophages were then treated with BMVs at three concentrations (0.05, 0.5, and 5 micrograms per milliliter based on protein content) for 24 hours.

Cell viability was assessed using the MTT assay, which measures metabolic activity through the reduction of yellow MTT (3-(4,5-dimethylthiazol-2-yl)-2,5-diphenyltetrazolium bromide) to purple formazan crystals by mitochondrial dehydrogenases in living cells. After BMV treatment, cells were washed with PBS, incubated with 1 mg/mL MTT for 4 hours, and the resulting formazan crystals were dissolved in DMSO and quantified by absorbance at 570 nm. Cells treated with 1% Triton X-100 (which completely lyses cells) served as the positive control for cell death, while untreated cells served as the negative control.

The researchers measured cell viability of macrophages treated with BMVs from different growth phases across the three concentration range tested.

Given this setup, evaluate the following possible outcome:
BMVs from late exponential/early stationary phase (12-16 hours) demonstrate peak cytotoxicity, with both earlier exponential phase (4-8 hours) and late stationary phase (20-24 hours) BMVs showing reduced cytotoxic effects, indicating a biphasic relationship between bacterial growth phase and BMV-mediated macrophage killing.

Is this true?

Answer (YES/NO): NO